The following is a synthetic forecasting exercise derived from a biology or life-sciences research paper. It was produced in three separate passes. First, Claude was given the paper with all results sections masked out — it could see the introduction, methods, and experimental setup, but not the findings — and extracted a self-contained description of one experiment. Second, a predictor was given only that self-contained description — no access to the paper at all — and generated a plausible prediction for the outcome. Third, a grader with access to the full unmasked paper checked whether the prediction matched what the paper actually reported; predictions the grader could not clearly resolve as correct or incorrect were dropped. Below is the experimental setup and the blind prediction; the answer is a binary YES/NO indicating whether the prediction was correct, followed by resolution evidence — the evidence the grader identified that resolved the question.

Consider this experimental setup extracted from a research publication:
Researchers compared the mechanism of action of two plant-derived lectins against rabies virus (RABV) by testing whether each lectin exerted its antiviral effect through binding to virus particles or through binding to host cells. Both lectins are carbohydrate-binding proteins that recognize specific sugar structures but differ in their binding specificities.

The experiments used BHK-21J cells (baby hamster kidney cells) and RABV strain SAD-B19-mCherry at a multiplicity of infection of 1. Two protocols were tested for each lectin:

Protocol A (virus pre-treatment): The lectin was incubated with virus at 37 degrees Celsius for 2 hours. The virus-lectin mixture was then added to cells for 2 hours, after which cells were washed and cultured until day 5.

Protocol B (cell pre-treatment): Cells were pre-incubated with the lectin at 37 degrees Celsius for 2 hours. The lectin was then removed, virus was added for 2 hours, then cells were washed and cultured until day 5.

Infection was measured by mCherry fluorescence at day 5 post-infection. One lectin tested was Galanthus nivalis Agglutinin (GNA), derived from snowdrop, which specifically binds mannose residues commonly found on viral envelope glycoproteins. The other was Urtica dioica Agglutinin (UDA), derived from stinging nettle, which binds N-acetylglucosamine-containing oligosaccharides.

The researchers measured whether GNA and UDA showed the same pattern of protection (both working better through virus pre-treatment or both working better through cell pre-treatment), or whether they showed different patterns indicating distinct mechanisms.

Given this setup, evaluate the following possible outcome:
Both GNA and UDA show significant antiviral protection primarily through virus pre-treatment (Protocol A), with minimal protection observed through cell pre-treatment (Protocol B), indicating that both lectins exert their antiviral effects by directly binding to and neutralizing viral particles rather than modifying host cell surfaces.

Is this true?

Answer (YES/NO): NO